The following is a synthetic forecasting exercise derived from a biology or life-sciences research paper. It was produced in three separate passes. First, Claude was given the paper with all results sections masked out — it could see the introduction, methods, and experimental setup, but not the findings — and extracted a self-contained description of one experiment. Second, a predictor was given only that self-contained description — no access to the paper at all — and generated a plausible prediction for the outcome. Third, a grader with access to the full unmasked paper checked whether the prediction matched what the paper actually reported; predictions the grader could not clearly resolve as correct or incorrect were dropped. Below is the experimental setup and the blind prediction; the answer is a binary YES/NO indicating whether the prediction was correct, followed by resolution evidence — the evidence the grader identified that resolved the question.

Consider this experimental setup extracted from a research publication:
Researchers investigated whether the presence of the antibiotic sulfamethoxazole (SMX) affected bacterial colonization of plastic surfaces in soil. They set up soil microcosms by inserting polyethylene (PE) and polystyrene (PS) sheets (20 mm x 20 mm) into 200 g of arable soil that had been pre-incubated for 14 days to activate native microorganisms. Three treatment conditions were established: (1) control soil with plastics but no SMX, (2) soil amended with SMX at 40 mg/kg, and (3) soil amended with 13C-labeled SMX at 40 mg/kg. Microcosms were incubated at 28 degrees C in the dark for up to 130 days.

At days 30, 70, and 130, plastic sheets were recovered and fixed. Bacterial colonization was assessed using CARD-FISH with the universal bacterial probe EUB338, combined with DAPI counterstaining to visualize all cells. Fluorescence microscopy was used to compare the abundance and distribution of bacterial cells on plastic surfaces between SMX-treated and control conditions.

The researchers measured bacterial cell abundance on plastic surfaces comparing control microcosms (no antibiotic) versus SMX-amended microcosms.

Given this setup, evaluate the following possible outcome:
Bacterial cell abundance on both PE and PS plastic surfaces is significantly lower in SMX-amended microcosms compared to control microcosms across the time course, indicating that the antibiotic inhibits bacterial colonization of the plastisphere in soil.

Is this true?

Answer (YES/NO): YES